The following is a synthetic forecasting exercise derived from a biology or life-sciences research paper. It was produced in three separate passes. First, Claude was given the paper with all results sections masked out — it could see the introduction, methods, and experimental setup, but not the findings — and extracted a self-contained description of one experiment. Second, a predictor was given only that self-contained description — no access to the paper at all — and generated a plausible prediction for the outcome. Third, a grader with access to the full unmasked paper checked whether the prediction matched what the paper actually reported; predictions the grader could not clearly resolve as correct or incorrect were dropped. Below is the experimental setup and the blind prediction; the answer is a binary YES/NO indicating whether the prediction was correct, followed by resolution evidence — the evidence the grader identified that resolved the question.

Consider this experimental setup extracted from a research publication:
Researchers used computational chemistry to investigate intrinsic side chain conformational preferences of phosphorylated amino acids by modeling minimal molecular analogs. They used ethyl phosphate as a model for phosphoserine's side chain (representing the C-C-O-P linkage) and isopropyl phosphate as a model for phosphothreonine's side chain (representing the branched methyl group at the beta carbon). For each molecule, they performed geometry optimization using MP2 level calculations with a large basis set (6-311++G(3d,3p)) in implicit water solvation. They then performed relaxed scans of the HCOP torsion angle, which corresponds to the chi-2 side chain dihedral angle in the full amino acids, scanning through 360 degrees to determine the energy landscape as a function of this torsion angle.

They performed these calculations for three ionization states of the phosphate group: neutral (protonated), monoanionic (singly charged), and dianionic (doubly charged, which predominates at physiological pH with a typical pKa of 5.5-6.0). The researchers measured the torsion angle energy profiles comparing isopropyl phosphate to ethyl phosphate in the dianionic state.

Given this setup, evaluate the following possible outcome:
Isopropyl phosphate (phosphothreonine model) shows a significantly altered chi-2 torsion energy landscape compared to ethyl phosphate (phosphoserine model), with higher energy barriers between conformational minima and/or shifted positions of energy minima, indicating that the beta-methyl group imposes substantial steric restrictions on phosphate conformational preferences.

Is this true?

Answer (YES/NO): NO